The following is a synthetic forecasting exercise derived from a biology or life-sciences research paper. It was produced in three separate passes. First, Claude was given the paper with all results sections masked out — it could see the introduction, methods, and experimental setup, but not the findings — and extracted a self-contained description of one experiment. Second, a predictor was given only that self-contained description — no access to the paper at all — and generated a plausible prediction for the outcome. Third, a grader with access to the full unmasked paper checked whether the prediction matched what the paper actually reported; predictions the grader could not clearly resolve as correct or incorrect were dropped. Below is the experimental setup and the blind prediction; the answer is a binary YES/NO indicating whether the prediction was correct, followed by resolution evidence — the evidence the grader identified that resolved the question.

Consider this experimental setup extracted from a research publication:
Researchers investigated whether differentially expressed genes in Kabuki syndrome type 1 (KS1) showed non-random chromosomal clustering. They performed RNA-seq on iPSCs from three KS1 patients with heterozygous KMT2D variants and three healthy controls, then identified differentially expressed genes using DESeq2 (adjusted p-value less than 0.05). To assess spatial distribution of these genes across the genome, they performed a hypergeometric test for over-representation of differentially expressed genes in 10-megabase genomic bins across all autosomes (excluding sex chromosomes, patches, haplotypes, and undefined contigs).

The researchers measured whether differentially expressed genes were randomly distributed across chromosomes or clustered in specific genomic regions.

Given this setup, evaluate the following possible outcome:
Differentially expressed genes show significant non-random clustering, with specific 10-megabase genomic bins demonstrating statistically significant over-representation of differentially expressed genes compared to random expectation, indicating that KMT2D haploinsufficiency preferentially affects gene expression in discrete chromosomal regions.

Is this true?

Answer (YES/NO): YES